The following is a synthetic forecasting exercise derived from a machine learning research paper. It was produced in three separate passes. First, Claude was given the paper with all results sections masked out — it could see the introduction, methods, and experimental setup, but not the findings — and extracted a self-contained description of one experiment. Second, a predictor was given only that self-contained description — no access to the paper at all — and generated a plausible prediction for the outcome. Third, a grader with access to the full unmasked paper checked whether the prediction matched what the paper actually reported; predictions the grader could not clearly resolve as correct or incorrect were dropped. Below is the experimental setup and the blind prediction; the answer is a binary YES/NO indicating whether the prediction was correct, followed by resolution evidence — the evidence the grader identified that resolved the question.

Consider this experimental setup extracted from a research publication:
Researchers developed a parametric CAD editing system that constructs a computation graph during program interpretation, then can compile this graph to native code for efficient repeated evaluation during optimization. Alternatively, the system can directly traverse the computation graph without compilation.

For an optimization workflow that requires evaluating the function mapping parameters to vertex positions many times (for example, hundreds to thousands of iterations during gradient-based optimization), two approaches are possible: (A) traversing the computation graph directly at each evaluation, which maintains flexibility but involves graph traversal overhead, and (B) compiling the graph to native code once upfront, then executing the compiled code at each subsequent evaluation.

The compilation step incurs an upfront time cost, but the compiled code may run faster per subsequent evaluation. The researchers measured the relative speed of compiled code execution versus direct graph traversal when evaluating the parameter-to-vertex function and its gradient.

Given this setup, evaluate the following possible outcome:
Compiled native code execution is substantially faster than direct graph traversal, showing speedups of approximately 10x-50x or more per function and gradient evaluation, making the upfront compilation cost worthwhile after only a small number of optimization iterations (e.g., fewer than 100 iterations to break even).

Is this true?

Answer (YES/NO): NO